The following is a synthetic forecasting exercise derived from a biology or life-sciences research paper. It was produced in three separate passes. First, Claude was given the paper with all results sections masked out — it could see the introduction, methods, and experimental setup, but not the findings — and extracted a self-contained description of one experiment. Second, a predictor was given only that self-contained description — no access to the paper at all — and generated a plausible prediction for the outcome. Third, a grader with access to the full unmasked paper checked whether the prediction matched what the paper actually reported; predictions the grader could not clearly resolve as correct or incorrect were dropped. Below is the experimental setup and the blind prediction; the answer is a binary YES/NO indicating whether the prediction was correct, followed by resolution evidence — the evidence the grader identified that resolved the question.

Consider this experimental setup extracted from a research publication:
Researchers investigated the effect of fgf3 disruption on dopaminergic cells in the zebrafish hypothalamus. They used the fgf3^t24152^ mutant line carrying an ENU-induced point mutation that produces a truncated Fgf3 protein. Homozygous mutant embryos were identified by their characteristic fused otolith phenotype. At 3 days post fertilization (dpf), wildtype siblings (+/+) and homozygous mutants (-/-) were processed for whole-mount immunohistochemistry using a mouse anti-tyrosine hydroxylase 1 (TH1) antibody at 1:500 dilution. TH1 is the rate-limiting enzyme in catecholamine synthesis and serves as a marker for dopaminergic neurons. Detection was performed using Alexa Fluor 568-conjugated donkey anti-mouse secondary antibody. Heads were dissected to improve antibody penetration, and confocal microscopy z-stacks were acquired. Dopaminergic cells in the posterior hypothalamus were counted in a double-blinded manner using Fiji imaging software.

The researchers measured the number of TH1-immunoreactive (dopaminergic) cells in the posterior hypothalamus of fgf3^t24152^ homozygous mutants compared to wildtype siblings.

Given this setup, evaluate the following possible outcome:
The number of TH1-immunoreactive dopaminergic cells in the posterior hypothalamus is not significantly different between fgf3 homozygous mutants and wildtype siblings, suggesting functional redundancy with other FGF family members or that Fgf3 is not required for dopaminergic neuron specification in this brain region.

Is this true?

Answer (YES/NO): NO